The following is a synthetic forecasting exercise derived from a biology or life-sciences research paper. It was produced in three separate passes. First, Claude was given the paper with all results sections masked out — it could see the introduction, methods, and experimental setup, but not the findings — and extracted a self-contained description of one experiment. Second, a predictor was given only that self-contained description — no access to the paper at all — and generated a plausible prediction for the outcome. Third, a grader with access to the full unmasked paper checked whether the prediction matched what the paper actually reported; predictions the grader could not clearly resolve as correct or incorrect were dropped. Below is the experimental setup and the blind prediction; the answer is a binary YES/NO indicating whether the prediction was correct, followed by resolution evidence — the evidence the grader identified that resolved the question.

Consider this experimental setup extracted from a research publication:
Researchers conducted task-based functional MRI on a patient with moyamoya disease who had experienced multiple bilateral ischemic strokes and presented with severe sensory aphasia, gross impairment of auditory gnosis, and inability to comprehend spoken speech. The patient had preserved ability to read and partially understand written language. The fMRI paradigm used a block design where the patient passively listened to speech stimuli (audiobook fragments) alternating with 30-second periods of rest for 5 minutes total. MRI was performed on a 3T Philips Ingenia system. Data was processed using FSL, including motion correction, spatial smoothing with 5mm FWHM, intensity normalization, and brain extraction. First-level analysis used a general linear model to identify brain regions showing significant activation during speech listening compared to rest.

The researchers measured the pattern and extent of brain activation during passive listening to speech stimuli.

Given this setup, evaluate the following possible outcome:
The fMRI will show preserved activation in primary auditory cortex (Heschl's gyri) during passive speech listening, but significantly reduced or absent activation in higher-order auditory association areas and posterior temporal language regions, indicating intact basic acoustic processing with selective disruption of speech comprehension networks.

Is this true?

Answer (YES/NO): NO